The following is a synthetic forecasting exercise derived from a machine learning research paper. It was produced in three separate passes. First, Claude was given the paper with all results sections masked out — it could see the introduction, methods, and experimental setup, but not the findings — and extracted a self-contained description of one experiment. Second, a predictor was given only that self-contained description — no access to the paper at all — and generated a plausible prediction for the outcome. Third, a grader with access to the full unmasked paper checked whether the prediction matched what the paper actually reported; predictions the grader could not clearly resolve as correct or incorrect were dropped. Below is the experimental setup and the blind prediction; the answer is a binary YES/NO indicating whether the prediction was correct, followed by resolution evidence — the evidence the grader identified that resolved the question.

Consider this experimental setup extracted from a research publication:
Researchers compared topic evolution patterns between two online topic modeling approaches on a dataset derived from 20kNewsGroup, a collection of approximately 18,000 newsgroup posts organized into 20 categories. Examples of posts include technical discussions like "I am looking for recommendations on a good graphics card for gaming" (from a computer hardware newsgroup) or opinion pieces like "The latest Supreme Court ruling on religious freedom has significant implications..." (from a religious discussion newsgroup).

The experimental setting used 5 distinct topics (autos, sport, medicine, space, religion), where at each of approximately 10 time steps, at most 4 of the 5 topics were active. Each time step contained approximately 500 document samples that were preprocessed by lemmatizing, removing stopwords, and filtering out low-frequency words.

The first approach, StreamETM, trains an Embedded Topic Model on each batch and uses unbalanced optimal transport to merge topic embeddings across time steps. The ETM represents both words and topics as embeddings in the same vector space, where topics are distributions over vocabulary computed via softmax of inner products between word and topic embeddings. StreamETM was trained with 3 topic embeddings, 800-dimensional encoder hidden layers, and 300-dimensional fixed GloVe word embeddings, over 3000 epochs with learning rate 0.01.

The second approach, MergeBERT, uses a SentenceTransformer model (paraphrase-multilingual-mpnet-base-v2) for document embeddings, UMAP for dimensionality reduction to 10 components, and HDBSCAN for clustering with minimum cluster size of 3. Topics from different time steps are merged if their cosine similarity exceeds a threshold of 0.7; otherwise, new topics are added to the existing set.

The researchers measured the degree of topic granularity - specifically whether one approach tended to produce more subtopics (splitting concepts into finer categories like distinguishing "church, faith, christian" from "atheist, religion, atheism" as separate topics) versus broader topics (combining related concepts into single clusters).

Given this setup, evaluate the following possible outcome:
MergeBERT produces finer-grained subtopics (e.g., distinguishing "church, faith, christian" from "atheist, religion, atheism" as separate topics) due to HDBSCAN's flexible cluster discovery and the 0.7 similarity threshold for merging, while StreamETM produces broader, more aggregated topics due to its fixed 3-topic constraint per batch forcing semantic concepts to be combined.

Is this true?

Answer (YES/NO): YES